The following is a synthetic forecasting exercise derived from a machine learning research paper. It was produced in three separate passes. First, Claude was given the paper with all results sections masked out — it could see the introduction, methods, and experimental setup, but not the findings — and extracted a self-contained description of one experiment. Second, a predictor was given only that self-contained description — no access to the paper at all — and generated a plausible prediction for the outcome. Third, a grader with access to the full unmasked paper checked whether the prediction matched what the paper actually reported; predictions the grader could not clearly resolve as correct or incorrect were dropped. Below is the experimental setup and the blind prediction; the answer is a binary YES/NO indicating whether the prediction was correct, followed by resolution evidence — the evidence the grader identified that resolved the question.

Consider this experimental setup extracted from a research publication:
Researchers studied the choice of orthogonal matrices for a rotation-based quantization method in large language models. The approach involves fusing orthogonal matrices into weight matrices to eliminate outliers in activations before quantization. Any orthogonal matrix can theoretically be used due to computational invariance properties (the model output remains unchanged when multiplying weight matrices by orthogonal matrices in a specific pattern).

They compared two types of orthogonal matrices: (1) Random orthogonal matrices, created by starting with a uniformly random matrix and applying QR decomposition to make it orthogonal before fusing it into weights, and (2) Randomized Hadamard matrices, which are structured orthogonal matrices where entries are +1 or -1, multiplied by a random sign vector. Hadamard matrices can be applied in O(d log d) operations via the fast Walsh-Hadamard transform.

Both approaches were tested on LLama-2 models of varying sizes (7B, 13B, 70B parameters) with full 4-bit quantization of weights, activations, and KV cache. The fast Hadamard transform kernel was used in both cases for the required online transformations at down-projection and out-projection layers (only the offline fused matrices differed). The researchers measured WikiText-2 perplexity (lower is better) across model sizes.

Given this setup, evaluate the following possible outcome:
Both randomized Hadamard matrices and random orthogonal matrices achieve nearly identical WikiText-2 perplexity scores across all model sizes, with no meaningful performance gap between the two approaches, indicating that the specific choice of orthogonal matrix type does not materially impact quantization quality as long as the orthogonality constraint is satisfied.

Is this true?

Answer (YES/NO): NO